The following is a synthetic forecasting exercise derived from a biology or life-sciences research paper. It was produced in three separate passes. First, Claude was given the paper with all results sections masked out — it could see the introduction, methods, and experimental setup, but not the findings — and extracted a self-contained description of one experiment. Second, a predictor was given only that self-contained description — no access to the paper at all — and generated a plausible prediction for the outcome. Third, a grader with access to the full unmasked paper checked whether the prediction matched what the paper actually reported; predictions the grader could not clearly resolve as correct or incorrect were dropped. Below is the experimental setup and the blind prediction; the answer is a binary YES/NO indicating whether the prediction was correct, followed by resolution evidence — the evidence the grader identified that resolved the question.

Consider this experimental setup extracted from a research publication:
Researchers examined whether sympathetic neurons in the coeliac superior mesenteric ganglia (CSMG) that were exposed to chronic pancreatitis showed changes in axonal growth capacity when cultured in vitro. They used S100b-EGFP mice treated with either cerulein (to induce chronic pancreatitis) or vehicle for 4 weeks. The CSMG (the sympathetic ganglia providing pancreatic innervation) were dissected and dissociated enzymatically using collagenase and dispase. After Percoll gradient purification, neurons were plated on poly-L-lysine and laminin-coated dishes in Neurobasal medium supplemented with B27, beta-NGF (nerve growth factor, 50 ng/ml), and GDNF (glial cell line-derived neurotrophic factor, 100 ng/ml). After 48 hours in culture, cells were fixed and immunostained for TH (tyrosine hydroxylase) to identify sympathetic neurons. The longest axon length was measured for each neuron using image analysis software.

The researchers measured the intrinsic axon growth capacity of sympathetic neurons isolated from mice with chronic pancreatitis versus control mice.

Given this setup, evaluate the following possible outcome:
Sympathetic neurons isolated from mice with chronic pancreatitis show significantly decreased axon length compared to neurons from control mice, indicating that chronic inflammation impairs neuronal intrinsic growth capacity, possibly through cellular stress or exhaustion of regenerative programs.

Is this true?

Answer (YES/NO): NO